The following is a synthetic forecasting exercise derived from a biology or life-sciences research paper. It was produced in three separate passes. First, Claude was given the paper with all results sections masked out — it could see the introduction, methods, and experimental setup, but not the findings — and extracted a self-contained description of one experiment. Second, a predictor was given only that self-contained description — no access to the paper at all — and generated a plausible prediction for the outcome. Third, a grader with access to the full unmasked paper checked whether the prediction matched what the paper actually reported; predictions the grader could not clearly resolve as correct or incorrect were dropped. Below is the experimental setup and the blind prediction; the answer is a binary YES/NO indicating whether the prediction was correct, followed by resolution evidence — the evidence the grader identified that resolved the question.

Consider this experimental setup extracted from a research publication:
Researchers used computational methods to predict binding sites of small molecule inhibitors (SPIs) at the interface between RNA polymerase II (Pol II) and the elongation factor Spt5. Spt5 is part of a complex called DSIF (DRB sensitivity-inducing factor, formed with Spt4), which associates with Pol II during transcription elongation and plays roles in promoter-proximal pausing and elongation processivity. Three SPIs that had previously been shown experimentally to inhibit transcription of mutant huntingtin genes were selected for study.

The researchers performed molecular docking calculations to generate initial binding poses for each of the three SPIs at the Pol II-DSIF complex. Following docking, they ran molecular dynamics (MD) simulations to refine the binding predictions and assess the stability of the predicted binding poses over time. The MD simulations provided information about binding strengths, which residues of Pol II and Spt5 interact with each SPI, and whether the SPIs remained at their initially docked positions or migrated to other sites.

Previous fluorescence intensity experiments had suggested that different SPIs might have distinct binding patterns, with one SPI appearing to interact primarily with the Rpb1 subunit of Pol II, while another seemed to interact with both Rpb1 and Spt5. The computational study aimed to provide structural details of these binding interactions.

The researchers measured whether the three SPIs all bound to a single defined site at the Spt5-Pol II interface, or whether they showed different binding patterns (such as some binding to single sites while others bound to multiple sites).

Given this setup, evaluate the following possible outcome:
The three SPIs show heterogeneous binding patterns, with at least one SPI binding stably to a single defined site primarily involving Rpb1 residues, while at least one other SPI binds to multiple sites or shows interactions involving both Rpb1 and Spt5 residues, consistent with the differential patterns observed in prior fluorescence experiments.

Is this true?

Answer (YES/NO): YES